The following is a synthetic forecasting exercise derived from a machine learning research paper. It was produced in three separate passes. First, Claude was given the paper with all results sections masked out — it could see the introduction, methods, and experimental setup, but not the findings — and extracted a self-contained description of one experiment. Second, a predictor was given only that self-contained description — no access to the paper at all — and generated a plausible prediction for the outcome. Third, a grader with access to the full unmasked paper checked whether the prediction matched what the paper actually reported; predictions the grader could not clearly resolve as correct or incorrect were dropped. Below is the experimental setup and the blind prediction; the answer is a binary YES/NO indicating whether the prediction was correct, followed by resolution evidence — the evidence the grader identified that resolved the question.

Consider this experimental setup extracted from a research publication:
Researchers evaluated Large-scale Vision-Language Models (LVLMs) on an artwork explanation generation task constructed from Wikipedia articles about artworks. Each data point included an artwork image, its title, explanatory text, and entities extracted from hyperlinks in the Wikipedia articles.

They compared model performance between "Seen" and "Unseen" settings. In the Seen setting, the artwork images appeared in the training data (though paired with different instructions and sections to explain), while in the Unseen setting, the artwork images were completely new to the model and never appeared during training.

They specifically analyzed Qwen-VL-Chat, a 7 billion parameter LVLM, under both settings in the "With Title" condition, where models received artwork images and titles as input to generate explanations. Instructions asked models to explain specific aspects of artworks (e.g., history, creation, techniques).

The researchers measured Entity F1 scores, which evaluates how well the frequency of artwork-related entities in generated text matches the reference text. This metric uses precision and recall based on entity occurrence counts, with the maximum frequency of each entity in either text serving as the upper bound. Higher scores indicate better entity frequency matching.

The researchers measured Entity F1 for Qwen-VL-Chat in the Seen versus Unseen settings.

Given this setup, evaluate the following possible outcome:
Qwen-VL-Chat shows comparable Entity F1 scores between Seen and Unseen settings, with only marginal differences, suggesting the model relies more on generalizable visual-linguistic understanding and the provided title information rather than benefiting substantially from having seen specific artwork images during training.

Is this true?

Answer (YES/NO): YES